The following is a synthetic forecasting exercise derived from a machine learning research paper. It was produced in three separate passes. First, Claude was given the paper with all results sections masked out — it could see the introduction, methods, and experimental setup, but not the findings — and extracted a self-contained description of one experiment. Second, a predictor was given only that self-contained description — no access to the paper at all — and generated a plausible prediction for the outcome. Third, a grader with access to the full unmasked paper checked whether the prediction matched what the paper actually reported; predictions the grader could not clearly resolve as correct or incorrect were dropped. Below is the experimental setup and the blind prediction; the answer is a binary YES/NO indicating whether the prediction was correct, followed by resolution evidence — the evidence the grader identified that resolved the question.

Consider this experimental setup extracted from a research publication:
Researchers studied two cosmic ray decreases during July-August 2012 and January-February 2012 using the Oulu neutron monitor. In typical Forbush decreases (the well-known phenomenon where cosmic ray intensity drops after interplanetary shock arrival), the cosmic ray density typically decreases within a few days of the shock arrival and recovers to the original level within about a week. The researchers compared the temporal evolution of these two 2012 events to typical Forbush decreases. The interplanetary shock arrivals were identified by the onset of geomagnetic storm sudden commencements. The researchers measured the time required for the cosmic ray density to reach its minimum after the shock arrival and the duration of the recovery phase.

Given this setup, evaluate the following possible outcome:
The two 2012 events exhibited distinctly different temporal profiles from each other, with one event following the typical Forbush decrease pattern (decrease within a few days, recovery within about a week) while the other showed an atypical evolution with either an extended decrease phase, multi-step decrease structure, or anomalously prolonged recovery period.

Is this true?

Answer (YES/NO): NO